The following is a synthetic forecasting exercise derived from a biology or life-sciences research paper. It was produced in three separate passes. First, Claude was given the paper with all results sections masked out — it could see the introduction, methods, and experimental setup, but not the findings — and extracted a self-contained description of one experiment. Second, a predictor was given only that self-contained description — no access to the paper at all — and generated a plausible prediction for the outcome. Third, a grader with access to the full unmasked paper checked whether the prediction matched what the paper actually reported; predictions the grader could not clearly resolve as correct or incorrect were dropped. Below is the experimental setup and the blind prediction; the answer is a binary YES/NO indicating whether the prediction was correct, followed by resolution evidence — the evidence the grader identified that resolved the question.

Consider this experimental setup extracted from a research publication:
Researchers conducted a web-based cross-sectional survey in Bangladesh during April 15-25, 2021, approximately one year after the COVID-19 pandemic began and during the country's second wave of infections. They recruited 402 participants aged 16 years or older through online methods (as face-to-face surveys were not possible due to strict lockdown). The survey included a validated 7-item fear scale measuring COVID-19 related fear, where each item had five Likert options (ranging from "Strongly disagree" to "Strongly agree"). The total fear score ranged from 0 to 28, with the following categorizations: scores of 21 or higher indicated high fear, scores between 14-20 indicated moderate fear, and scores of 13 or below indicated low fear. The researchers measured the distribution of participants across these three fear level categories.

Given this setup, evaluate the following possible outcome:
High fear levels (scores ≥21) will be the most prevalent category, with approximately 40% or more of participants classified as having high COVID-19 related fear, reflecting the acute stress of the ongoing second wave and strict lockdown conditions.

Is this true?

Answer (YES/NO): NO